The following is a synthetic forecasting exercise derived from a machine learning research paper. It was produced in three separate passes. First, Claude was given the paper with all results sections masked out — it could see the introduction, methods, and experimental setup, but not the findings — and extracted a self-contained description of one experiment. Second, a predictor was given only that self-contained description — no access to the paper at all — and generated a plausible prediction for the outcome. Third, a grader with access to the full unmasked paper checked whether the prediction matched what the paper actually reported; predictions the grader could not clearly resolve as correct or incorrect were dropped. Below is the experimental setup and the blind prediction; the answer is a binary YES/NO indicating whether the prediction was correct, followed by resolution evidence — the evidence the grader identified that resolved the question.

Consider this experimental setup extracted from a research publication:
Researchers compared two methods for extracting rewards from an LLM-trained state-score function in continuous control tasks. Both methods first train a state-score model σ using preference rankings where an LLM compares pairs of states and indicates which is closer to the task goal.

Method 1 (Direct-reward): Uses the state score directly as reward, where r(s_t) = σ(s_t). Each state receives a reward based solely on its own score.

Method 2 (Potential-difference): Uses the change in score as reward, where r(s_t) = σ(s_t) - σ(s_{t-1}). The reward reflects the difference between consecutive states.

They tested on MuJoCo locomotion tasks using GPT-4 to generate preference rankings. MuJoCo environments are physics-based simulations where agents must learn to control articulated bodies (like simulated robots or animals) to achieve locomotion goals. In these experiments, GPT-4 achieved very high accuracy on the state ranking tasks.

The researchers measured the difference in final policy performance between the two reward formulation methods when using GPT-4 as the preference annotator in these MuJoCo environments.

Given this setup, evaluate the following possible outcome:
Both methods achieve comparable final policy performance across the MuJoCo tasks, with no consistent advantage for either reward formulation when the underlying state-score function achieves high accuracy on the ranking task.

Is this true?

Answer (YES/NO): YES